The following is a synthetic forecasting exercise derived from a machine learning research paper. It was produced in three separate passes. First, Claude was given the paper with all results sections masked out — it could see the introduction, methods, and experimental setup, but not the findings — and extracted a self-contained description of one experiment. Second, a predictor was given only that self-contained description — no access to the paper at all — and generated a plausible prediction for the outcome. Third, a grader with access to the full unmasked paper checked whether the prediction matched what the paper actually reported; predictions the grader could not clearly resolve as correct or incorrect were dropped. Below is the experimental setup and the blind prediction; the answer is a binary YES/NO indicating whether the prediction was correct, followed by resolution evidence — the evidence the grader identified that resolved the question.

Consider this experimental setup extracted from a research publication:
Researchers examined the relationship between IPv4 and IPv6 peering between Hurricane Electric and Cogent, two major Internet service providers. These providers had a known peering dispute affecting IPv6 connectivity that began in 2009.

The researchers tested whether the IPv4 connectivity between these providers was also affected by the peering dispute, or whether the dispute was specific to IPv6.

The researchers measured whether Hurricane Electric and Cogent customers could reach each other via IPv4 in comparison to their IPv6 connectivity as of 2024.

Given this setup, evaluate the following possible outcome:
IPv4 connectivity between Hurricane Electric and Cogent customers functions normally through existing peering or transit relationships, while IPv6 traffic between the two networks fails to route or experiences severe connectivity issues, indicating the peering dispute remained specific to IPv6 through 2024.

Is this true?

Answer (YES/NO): YES